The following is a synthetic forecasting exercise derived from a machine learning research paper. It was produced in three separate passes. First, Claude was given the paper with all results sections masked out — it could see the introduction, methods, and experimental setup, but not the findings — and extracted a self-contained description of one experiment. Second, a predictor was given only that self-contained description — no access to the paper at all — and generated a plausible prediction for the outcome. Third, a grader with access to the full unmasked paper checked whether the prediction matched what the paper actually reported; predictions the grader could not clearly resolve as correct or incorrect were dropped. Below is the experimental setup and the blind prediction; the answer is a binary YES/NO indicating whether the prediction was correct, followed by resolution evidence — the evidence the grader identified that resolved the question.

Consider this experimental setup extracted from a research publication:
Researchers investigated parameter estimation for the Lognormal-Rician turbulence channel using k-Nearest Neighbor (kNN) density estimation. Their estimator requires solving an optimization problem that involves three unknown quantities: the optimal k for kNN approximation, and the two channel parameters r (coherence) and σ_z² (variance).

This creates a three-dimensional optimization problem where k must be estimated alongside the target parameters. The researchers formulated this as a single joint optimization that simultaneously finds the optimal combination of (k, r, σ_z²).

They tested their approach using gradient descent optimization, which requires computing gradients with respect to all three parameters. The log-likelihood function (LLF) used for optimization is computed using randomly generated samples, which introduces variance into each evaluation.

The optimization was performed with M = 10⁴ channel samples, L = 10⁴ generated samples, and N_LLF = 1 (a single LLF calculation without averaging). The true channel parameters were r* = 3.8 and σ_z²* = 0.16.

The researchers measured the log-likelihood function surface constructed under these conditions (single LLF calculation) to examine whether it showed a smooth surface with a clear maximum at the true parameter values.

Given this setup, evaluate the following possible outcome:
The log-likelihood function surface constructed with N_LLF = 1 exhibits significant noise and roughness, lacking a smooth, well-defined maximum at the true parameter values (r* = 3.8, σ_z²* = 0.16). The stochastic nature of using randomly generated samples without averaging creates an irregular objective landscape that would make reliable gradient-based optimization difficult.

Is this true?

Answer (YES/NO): YES